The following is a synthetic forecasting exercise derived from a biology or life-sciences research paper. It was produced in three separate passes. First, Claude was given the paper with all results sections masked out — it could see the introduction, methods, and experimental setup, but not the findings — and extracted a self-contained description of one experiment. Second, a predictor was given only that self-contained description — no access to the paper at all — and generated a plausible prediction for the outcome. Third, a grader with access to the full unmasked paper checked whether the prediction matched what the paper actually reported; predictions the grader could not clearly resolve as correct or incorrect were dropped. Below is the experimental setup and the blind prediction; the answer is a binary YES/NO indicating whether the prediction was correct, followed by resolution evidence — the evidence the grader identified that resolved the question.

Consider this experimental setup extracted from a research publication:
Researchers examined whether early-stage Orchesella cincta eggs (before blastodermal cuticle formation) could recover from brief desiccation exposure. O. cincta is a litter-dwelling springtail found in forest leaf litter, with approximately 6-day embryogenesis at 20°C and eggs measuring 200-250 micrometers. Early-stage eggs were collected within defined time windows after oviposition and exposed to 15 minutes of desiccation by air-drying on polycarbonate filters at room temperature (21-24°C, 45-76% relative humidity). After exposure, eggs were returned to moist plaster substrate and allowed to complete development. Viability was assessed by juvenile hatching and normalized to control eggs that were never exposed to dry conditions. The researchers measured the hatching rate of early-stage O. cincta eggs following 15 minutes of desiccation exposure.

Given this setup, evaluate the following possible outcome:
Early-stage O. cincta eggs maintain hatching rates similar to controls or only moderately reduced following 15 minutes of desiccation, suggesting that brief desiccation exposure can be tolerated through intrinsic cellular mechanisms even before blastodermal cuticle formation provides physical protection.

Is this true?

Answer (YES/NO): NO